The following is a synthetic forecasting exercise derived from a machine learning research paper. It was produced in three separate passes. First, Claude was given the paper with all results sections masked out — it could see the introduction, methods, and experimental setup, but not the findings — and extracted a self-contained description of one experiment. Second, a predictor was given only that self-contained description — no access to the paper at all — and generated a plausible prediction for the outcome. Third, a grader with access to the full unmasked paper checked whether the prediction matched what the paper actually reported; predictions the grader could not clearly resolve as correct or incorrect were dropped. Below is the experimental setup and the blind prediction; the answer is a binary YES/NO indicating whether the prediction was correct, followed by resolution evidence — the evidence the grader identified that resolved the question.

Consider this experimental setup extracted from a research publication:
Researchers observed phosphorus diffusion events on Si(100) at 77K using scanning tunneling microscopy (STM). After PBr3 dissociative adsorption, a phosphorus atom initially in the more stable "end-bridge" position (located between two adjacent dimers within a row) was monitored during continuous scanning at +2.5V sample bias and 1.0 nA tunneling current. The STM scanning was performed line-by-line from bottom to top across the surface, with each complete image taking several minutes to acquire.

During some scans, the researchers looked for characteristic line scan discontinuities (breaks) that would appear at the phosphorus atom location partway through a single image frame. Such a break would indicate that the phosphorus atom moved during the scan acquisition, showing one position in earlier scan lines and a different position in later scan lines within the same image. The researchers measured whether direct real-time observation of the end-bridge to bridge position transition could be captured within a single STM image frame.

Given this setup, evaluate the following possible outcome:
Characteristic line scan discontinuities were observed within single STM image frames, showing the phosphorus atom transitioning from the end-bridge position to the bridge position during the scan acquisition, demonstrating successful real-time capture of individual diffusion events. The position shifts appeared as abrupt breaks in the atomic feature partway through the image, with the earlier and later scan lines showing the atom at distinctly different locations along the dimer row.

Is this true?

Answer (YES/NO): YES